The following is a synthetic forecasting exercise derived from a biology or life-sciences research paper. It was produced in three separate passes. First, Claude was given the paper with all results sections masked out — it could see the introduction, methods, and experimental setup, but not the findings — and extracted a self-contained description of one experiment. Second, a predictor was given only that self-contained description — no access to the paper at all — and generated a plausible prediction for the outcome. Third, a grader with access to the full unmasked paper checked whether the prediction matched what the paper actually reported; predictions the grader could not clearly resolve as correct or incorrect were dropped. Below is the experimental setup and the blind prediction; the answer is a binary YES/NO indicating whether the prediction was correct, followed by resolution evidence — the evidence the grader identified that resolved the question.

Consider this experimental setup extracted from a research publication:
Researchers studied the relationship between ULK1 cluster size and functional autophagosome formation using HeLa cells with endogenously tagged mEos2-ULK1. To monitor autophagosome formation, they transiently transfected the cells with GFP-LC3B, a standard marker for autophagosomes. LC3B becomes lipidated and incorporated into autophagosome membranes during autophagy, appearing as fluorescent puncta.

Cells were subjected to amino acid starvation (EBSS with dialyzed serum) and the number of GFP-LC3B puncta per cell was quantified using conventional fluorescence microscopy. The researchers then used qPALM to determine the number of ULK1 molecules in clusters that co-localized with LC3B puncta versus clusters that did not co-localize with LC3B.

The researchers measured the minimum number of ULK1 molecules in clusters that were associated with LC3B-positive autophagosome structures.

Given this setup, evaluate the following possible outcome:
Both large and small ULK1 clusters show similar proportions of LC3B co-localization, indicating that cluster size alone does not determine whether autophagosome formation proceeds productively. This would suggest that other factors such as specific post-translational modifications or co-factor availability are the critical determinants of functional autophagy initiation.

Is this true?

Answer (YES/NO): NO